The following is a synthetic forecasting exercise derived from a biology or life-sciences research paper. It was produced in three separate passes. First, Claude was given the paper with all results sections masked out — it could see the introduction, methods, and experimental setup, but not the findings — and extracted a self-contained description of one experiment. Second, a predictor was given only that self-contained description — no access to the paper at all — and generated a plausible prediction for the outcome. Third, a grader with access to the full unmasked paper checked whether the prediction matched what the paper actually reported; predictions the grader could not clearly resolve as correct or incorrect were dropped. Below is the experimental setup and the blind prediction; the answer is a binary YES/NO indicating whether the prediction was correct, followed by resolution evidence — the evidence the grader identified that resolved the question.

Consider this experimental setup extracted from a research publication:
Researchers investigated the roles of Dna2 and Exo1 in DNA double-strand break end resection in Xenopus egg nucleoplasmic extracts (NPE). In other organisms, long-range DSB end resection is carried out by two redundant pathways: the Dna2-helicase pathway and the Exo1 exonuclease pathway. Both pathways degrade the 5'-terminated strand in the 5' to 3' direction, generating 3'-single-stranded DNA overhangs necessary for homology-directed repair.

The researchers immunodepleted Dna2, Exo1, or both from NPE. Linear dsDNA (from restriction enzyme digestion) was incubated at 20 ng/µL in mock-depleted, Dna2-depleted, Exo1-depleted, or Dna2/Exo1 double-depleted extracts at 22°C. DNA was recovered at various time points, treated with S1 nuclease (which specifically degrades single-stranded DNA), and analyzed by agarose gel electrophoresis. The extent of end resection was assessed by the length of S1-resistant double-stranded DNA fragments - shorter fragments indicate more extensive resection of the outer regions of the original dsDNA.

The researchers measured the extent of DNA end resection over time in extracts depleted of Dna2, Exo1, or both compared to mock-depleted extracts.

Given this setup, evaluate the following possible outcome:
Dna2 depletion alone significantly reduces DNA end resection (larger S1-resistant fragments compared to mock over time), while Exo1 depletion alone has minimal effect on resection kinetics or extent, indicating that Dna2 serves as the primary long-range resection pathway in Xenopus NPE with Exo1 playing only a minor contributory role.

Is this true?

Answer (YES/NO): YES